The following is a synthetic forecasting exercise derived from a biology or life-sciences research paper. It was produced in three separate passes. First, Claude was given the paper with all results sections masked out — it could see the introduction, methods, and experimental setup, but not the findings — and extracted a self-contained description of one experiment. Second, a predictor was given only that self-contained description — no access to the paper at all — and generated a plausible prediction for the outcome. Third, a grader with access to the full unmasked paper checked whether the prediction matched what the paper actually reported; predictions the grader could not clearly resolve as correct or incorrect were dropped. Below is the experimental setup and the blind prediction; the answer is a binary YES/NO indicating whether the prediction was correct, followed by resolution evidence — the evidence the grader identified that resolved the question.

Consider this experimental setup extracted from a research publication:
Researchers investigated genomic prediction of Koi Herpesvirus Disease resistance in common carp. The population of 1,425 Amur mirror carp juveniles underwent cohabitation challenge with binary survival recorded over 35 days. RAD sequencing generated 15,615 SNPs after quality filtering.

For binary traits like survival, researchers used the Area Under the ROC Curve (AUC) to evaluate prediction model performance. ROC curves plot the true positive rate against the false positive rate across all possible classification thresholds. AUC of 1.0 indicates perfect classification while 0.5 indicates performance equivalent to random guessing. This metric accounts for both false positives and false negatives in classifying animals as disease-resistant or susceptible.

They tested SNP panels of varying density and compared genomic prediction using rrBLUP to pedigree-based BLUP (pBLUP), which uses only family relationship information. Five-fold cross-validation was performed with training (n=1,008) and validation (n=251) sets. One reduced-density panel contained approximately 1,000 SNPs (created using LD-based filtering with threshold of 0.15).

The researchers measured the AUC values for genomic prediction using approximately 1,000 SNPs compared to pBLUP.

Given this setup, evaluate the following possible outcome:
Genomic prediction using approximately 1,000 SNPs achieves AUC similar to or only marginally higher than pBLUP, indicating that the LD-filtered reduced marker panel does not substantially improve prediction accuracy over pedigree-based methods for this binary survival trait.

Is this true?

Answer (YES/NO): YES